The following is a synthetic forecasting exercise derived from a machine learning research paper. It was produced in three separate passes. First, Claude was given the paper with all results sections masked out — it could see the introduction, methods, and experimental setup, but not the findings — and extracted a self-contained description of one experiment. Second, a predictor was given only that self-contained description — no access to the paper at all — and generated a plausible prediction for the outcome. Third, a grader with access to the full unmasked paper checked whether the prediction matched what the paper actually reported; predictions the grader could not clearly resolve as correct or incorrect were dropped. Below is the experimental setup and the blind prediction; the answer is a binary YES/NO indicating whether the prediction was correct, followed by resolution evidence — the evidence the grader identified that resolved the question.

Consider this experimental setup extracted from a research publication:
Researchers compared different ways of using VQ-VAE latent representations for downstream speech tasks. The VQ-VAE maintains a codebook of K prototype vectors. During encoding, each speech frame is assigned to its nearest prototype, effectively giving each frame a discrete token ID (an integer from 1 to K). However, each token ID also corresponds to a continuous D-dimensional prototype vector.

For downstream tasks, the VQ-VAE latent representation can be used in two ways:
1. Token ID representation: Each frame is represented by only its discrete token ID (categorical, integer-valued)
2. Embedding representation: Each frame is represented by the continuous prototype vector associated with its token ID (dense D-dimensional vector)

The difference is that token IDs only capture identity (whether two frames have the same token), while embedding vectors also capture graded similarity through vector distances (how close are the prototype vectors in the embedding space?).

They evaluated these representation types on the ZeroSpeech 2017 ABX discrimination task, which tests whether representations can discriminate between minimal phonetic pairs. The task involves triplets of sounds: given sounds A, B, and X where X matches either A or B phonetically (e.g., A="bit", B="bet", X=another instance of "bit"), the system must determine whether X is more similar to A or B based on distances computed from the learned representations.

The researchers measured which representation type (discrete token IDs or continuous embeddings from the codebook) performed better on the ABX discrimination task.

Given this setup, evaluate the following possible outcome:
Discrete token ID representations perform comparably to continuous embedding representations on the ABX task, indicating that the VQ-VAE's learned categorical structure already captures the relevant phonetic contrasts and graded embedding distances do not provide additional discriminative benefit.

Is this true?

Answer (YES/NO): NO